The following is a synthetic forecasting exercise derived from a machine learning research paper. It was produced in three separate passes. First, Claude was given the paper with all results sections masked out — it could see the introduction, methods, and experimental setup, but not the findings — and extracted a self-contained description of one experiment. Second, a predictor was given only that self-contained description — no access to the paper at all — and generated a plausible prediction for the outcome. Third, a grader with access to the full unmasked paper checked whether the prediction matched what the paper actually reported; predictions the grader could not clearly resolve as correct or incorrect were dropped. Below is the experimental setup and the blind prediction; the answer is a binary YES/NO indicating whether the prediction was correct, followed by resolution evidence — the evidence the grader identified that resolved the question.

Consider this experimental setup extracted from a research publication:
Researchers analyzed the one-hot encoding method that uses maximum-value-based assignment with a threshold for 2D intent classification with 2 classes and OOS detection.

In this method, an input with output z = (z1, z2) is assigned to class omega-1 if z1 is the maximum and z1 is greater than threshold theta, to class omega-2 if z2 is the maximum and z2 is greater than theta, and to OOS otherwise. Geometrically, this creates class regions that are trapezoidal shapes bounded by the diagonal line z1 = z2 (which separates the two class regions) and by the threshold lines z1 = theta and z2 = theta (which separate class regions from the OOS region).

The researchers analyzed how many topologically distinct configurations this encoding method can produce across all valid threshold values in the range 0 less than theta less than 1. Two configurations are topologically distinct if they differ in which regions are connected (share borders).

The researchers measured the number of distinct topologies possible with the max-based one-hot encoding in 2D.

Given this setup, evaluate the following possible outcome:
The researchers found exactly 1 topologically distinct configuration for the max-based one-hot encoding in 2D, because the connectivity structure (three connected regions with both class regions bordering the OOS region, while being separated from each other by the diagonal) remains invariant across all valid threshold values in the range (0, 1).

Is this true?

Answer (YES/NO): YES